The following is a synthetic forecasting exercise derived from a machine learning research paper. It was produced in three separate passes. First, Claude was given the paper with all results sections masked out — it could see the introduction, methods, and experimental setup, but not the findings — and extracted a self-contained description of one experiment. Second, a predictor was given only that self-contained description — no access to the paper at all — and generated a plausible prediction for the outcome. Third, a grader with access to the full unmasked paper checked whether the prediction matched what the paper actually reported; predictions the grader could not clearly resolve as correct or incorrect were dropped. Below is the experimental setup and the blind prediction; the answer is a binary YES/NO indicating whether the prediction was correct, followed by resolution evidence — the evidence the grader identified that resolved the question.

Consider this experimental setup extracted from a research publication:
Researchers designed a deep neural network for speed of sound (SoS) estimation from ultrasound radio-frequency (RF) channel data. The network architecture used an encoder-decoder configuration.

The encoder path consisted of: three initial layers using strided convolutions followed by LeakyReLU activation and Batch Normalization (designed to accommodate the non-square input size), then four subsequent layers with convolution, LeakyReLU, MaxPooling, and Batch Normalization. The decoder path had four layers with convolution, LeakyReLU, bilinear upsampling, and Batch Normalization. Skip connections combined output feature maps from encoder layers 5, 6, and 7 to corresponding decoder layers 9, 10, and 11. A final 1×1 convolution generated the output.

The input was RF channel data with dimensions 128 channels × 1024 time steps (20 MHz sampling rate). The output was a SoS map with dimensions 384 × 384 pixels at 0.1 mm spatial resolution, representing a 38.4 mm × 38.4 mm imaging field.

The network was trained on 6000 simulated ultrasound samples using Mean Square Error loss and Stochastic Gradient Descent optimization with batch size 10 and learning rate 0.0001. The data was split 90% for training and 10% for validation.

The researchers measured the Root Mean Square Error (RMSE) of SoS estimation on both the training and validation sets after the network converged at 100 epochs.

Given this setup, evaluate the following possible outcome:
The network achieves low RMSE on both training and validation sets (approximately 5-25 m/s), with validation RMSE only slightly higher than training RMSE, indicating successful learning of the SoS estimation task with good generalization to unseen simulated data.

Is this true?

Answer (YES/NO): NO